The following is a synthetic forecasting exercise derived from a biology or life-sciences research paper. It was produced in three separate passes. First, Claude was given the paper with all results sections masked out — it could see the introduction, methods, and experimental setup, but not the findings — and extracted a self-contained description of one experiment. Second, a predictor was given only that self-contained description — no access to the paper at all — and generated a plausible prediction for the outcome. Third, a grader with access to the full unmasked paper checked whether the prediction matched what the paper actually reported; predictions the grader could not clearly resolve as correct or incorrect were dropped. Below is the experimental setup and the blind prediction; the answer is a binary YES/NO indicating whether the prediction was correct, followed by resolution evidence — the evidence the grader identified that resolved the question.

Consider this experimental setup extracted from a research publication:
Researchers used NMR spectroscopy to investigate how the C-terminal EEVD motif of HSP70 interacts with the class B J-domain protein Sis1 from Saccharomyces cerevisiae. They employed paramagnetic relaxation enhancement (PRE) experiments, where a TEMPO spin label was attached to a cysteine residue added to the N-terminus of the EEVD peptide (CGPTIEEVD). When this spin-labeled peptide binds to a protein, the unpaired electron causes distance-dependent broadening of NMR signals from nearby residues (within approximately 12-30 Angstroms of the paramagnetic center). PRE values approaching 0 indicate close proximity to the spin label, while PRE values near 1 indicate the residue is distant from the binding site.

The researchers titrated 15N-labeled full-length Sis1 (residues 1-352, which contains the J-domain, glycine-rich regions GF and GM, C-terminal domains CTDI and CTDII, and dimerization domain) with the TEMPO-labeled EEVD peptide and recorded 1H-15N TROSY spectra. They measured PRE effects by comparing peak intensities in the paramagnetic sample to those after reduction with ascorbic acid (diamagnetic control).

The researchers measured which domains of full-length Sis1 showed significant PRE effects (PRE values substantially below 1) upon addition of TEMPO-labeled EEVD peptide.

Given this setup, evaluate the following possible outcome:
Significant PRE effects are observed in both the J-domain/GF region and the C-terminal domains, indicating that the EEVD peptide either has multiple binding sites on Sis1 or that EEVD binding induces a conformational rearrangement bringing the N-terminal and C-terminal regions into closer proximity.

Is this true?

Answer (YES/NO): YES